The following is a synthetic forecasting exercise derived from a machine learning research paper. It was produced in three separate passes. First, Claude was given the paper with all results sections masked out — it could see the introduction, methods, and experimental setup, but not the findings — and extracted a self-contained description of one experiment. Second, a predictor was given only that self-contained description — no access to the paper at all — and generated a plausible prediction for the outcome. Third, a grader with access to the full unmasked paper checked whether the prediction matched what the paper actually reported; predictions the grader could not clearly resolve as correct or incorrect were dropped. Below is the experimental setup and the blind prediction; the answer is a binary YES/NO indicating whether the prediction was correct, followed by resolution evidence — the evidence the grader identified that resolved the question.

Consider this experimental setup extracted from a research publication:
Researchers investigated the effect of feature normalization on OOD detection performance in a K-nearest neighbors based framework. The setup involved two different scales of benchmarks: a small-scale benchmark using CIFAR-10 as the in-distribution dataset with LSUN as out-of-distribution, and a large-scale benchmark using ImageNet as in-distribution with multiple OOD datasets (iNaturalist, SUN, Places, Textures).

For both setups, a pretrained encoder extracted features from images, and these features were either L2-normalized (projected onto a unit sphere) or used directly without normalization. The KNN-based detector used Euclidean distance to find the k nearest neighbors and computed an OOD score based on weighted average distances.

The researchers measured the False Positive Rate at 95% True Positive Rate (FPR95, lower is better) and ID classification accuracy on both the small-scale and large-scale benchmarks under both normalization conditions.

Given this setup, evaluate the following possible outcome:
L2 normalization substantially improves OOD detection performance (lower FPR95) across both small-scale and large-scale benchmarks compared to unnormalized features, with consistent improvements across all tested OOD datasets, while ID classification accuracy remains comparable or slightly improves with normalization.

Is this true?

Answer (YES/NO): NO